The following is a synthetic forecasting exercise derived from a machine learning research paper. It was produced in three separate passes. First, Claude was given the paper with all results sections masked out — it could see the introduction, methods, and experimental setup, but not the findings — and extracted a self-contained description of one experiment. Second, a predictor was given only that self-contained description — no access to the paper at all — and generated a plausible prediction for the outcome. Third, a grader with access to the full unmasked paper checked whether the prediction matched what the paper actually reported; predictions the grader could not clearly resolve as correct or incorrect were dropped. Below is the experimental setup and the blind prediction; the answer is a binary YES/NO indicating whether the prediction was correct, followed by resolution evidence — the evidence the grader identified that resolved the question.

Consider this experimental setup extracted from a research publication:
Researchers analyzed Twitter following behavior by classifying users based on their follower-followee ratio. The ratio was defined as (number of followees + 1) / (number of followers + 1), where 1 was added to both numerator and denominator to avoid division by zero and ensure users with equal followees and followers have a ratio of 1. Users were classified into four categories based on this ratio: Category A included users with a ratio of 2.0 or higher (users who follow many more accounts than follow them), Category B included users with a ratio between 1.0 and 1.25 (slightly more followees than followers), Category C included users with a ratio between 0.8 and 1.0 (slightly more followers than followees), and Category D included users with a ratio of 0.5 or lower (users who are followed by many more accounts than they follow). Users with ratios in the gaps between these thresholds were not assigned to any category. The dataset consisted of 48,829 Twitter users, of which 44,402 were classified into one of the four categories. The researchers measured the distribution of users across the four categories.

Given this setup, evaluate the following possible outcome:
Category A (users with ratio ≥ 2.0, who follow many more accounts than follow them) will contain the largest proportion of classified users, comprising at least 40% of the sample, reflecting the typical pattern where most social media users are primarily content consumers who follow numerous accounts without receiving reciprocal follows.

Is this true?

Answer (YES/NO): NO